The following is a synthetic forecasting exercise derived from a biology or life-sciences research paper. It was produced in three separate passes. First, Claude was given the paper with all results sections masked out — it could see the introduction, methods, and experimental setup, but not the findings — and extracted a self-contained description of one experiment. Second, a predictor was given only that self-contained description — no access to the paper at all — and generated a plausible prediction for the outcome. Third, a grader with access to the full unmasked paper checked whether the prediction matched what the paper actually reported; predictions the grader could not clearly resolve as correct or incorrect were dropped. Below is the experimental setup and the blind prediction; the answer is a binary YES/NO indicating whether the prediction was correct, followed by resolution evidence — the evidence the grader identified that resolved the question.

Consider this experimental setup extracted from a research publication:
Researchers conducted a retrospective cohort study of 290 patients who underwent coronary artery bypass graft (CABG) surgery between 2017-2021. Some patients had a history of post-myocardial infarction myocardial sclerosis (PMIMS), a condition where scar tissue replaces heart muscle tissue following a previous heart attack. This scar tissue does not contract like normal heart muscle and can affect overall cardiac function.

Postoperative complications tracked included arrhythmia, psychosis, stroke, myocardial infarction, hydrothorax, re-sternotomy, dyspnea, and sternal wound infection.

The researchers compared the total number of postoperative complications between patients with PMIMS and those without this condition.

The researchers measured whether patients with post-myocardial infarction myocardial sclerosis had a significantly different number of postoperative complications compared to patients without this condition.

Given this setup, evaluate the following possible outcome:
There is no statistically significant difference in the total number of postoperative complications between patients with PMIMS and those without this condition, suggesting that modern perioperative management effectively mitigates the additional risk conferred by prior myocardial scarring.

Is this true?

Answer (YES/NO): NO